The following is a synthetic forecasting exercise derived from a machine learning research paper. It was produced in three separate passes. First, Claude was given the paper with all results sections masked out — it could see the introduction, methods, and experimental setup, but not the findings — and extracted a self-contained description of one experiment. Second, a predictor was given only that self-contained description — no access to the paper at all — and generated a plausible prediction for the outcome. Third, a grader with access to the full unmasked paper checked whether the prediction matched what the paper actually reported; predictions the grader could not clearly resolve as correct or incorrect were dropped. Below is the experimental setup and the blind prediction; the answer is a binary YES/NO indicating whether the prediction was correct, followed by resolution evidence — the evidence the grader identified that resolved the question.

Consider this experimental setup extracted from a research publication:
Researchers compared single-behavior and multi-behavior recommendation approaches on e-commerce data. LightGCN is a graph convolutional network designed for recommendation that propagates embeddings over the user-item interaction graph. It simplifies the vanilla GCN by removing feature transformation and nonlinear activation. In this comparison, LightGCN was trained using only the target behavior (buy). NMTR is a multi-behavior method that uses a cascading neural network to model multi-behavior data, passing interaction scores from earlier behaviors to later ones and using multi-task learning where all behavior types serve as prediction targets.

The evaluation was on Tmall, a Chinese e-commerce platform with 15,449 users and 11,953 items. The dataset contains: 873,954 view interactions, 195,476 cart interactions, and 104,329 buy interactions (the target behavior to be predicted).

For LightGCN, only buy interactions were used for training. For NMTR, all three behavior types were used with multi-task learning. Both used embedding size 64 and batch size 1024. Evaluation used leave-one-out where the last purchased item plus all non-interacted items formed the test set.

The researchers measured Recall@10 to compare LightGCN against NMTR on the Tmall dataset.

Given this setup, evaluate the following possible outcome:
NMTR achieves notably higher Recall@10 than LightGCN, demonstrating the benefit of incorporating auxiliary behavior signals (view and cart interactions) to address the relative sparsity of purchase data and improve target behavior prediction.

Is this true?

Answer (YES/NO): NO